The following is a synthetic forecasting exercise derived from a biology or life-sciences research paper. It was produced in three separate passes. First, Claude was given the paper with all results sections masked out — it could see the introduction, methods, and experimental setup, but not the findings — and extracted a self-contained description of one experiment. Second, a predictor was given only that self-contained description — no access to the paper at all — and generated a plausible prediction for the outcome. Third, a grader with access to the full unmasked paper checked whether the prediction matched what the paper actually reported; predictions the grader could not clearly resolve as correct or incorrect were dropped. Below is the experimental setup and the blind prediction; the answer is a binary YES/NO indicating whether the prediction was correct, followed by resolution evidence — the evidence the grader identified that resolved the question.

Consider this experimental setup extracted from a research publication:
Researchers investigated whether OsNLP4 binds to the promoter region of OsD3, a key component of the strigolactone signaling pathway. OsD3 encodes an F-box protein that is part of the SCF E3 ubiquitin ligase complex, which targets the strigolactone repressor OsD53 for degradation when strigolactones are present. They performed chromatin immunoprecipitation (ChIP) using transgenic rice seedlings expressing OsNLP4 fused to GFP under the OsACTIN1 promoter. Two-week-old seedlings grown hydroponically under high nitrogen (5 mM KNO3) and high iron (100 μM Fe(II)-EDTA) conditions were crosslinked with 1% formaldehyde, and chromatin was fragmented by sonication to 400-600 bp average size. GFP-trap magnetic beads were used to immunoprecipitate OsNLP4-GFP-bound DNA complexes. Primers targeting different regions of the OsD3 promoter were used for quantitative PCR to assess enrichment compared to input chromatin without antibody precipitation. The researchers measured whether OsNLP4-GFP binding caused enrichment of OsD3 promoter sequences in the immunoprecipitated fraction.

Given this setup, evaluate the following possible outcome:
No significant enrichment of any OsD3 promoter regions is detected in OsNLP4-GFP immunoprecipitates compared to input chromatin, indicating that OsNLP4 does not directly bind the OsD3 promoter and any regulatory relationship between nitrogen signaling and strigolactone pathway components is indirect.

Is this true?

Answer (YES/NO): NO